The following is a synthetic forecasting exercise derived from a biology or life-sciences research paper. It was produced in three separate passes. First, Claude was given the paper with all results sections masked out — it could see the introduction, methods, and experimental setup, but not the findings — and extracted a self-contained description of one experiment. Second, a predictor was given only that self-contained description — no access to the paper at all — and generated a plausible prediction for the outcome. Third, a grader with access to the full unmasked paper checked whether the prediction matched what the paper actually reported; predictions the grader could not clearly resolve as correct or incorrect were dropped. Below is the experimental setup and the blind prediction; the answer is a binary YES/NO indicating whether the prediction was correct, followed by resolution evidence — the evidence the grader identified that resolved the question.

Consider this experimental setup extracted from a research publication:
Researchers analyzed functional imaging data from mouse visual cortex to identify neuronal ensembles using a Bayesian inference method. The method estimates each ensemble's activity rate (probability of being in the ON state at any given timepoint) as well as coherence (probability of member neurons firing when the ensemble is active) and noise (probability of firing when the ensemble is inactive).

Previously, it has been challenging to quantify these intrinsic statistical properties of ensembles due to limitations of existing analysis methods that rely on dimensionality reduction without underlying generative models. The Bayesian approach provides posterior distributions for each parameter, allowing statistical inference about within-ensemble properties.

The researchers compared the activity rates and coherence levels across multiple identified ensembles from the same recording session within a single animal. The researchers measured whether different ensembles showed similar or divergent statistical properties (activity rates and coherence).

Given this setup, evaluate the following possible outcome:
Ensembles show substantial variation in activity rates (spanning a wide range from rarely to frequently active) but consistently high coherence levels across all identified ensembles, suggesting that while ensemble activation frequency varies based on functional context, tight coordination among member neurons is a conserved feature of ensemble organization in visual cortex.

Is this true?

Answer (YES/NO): NO